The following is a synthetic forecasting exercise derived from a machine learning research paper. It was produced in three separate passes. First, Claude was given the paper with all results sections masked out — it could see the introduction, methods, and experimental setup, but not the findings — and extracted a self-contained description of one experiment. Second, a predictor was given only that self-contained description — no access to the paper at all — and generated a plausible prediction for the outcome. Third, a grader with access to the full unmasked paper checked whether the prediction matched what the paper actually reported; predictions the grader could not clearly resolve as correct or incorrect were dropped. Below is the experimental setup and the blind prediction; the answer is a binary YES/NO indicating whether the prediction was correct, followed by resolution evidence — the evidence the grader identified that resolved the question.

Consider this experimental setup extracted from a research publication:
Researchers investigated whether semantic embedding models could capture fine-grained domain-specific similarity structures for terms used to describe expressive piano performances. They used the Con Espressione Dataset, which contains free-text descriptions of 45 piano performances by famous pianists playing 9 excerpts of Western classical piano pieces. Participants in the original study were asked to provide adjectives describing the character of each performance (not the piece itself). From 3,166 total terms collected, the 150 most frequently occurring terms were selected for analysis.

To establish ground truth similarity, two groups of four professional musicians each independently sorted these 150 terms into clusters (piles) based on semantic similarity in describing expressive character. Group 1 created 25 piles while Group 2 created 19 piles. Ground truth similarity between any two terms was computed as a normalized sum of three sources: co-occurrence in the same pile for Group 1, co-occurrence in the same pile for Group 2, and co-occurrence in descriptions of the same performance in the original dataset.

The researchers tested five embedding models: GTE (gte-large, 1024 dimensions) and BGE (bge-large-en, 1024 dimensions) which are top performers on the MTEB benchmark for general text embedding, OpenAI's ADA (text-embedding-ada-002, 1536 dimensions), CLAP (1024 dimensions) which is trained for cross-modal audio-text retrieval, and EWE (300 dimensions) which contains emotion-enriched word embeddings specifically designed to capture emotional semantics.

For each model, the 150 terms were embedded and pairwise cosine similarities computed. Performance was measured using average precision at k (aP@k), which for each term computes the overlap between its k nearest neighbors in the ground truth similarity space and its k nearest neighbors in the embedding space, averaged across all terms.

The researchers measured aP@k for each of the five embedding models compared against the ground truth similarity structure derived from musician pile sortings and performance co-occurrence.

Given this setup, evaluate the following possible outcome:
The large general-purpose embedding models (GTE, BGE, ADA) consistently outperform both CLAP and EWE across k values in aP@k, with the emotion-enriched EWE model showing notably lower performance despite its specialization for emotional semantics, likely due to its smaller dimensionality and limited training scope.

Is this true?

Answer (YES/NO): YES